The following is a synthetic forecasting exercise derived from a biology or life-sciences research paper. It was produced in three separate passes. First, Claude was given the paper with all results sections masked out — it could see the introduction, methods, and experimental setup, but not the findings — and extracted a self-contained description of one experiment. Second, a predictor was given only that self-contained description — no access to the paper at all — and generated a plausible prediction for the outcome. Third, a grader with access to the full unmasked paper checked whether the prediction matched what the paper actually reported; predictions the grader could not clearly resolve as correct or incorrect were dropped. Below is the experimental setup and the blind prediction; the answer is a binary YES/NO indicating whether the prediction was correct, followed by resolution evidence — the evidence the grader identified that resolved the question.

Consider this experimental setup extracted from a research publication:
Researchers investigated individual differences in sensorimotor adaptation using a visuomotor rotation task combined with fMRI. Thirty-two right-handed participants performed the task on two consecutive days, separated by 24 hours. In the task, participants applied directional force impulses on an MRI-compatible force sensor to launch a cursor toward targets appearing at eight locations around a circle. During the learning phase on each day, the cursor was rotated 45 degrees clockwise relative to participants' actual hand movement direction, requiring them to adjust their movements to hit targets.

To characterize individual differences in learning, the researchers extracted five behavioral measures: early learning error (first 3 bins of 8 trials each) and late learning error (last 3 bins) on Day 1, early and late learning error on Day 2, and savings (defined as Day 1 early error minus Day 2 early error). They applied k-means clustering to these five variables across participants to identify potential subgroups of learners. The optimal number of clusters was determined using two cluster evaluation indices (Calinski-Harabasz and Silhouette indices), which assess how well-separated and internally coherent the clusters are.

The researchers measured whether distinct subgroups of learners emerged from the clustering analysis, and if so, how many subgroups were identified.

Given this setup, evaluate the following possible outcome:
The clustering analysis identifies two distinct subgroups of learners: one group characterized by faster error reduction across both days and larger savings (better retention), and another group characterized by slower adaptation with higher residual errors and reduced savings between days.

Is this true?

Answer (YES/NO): NO